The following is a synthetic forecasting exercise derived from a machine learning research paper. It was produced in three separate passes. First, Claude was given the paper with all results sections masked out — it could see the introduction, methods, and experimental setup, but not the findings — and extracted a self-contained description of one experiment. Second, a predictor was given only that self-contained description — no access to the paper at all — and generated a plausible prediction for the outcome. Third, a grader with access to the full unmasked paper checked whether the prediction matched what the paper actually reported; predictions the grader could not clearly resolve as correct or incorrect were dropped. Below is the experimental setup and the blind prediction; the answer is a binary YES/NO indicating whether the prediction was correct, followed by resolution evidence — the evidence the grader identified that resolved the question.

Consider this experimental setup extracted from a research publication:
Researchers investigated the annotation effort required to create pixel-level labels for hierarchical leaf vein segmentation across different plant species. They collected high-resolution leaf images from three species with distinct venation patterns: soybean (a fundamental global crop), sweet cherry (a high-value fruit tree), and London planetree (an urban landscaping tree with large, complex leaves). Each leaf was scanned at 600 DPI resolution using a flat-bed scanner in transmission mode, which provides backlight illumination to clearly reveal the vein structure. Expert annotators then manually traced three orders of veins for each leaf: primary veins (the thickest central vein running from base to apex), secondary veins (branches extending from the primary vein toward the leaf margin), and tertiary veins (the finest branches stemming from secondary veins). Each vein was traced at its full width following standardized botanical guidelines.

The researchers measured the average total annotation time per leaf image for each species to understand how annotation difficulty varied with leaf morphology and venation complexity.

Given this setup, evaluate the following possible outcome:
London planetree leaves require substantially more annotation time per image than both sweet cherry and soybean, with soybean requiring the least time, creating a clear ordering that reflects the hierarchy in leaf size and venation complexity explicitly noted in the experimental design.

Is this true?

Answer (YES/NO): YES